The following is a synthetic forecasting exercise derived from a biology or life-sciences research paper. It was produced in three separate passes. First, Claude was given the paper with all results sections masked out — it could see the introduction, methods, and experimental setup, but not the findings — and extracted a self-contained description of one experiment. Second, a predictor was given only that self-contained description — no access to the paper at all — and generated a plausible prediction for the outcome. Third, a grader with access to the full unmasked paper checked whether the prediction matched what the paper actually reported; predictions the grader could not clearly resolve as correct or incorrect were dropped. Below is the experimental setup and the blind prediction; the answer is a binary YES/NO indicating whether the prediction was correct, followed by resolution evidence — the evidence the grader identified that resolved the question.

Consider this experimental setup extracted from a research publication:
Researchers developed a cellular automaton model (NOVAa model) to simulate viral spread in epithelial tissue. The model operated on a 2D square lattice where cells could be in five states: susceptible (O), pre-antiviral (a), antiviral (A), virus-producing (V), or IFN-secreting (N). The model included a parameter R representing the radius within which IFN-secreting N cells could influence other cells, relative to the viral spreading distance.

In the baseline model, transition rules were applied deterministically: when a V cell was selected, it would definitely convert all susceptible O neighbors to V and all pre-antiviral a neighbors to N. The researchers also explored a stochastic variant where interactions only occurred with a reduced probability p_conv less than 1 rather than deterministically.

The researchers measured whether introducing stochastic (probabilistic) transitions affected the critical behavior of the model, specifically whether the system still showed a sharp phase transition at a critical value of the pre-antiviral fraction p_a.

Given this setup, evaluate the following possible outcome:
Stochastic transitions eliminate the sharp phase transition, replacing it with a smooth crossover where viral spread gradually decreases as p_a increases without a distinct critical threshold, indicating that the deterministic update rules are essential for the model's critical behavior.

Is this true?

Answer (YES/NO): NO